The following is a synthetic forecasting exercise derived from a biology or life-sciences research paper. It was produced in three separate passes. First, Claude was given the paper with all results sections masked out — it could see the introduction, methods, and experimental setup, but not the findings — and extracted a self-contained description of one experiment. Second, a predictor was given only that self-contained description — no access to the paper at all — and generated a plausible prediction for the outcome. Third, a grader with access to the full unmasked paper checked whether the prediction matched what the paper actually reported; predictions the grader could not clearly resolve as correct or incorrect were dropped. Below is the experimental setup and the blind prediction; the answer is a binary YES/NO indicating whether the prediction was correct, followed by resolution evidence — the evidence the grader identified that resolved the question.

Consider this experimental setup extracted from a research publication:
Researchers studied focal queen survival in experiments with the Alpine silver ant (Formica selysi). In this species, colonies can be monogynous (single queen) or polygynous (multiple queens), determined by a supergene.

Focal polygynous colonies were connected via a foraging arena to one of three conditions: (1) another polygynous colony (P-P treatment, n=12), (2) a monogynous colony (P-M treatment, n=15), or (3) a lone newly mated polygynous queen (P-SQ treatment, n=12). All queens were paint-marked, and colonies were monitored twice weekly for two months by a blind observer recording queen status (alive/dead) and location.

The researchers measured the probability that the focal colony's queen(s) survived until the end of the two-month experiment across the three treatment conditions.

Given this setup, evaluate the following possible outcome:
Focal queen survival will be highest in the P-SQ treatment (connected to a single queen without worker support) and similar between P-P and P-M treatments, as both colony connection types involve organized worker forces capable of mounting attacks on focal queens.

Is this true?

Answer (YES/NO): YES